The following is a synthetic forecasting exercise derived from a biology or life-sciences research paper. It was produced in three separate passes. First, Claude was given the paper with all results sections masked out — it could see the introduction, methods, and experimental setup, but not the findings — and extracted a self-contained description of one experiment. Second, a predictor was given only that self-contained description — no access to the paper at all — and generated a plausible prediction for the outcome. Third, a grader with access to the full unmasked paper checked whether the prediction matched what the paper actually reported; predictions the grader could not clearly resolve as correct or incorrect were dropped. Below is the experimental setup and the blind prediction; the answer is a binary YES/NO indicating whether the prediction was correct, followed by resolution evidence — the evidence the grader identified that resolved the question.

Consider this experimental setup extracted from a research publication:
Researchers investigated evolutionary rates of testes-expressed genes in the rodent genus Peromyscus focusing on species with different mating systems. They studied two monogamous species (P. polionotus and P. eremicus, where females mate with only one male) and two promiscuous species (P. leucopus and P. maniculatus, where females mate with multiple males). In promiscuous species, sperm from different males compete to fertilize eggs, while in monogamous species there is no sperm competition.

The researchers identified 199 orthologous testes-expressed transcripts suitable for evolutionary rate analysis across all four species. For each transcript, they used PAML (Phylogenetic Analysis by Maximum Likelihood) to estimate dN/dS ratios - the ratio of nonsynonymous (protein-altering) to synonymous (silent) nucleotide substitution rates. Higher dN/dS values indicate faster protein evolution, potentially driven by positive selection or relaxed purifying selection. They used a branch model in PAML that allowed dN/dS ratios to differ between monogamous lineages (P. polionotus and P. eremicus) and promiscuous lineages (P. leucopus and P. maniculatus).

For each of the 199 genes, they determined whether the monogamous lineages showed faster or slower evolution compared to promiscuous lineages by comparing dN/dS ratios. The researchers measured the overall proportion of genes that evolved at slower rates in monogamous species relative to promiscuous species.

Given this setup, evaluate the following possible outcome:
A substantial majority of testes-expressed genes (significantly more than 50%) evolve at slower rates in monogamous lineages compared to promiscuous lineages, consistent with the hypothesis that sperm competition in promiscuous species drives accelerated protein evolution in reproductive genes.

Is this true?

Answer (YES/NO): NO